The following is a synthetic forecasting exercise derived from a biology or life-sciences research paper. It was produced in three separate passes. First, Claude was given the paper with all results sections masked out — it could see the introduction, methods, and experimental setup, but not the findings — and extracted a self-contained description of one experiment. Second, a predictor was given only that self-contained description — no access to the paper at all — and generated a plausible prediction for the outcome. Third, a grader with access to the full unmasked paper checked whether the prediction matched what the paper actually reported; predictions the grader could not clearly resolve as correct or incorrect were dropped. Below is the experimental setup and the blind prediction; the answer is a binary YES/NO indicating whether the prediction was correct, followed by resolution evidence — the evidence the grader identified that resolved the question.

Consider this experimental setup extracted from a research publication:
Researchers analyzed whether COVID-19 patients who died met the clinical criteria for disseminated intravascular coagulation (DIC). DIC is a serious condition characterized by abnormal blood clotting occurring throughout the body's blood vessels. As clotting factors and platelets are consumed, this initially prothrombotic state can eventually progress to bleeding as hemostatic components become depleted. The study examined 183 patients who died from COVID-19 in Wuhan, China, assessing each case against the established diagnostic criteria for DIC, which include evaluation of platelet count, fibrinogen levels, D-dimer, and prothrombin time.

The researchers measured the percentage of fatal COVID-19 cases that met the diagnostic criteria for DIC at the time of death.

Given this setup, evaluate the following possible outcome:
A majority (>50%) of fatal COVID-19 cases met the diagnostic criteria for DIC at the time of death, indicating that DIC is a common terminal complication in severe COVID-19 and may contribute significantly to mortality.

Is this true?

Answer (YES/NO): YES